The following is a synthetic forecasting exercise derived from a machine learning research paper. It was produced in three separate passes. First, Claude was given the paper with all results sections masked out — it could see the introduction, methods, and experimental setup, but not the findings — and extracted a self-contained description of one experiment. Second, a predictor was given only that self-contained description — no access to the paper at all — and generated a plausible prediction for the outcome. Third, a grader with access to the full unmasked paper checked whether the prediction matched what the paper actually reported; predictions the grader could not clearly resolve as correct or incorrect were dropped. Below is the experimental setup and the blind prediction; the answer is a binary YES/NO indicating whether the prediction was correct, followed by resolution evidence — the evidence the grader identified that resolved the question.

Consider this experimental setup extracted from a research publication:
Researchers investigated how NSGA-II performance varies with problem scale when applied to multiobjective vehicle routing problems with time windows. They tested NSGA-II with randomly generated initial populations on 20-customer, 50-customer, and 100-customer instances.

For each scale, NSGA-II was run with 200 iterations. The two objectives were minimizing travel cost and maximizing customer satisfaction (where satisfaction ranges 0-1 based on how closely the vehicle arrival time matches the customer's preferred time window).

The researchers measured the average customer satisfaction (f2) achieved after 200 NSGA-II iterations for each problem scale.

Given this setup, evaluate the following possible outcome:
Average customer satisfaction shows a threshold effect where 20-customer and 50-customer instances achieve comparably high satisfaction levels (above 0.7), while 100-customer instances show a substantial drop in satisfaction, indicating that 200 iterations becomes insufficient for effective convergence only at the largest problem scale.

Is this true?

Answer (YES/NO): YES